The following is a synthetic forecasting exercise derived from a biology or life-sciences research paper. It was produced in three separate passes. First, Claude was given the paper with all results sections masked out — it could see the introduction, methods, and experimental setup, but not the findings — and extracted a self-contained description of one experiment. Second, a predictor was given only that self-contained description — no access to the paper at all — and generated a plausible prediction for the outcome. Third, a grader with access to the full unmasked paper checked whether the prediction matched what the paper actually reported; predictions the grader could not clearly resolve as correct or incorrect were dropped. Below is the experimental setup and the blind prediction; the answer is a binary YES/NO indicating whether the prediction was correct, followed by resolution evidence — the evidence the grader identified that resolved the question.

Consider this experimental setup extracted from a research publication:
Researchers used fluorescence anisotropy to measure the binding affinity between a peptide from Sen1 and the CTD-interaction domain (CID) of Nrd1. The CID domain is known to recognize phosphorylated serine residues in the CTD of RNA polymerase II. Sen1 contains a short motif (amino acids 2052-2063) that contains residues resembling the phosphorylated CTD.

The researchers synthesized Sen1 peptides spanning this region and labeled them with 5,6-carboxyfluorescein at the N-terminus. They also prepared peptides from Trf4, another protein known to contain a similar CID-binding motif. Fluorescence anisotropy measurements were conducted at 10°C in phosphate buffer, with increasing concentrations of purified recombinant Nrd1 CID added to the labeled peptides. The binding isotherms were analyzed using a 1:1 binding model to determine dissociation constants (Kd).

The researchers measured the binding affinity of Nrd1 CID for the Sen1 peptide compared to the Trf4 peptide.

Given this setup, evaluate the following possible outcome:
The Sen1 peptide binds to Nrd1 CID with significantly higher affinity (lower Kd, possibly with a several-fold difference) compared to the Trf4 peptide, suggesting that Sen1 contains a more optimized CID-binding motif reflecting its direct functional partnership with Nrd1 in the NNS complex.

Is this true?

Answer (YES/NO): NO